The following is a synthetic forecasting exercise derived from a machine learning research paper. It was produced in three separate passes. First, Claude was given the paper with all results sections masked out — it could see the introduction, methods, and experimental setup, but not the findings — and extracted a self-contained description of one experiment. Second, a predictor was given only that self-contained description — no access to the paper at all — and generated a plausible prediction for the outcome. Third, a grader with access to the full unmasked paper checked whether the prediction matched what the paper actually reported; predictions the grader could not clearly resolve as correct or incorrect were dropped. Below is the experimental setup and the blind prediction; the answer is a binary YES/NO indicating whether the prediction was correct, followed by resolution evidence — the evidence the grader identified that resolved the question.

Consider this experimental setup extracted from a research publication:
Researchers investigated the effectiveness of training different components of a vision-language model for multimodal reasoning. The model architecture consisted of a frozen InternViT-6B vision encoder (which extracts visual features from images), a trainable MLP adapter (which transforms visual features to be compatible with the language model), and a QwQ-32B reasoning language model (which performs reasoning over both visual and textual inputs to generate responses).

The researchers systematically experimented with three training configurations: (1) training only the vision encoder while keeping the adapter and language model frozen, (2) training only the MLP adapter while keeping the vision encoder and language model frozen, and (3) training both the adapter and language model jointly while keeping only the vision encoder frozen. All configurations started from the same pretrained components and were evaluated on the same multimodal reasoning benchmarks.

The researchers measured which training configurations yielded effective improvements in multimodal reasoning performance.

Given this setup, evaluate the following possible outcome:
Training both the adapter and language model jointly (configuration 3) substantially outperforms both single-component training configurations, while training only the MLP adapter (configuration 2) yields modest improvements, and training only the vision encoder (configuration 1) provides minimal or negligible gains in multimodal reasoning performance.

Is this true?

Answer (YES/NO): NO